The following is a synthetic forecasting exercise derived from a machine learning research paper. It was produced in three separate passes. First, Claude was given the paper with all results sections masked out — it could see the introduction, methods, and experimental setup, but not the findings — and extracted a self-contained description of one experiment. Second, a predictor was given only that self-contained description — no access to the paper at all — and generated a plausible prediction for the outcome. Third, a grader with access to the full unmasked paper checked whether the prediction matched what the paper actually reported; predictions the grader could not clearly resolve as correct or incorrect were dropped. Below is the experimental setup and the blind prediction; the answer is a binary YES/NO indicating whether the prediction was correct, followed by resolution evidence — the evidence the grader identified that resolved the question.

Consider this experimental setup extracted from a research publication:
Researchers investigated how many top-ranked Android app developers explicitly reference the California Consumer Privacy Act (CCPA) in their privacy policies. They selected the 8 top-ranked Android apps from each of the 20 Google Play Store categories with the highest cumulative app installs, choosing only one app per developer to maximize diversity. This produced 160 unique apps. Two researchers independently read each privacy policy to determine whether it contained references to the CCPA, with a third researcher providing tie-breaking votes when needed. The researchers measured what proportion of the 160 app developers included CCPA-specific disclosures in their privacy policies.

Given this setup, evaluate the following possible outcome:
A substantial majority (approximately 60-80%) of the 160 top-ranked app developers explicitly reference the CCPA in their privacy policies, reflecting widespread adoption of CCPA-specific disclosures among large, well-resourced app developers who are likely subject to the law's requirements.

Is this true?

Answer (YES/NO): YES